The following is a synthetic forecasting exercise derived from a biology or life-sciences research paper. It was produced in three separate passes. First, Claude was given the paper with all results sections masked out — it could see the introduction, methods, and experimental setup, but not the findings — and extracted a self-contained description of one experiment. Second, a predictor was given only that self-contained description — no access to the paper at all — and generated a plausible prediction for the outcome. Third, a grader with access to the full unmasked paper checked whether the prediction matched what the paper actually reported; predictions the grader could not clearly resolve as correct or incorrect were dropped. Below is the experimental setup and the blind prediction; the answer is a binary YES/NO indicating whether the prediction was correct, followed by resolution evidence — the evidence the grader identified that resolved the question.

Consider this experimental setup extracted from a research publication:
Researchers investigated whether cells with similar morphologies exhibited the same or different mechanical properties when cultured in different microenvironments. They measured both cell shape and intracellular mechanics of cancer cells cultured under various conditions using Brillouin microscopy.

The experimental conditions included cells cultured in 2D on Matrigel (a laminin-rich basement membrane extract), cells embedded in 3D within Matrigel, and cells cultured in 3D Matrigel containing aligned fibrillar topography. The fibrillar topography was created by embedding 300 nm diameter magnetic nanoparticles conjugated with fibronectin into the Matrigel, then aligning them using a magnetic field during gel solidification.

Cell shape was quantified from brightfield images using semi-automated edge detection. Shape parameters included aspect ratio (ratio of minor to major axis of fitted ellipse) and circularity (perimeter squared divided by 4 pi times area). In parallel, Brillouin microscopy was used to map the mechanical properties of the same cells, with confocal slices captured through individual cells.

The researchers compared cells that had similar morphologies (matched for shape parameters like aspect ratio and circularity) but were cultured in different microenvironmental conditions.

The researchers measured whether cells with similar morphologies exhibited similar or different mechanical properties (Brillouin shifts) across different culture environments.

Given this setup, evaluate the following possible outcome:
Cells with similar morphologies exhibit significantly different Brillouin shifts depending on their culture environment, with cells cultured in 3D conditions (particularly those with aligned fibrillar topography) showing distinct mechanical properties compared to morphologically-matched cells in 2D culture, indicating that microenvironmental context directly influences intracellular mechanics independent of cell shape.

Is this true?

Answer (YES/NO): YES